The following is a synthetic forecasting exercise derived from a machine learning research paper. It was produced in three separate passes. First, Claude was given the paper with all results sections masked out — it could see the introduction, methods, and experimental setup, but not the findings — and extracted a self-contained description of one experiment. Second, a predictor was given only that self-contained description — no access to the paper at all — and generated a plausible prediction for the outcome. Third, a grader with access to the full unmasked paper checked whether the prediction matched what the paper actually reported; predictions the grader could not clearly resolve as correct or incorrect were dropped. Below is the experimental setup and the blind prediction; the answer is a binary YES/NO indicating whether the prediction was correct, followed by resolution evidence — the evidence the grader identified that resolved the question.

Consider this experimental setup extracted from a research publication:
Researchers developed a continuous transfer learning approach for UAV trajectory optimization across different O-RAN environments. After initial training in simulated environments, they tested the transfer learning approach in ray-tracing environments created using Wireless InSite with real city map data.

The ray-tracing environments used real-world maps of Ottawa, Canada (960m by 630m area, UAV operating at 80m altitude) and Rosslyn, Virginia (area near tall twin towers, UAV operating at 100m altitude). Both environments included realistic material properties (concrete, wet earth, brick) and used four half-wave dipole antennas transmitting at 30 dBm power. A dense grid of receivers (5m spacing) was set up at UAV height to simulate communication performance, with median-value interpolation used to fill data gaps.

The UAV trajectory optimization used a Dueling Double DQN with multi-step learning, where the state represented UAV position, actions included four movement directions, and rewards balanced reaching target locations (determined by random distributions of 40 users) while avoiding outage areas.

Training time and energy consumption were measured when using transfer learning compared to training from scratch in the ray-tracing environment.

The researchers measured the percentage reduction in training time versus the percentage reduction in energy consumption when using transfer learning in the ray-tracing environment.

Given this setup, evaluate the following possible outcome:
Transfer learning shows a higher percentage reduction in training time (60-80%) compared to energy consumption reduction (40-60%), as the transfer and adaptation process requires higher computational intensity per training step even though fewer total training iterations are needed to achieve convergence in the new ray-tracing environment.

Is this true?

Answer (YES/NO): NO